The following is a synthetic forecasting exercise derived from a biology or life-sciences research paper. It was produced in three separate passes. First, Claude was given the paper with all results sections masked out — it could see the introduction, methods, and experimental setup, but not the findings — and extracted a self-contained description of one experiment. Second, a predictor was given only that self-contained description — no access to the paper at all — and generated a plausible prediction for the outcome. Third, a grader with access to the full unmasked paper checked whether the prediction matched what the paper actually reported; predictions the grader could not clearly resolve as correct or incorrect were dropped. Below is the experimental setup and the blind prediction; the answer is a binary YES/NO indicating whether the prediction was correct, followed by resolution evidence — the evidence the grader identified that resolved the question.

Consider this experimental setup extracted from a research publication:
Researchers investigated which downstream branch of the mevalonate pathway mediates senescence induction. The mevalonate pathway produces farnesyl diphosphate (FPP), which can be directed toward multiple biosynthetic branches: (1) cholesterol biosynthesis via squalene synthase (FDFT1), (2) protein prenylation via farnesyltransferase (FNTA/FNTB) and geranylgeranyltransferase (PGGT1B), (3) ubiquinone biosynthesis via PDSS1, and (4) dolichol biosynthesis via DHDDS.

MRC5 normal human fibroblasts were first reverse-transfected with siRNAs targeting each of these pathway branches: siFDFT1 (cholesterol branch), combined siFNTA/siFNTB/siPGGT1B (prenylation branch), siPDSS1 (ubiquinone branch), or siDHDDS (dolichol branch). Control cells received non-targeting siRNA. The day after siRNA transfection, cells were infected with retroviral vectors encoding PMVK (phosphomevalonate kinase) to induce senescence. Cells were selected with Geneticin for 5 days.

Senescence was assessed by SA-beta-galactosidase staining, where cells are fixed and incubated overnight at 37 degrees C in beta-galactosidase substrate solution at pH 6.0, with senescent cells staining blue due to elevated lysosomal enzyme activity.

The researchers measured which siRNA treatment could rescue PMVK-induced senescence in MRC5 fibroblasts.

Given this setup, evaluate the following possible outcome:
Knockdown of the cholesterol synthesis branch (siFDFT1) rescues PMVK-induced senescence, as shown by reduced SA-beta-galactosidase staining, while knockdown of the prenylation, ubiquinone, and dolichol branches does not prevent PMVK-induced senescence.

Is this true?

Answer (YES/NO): YES